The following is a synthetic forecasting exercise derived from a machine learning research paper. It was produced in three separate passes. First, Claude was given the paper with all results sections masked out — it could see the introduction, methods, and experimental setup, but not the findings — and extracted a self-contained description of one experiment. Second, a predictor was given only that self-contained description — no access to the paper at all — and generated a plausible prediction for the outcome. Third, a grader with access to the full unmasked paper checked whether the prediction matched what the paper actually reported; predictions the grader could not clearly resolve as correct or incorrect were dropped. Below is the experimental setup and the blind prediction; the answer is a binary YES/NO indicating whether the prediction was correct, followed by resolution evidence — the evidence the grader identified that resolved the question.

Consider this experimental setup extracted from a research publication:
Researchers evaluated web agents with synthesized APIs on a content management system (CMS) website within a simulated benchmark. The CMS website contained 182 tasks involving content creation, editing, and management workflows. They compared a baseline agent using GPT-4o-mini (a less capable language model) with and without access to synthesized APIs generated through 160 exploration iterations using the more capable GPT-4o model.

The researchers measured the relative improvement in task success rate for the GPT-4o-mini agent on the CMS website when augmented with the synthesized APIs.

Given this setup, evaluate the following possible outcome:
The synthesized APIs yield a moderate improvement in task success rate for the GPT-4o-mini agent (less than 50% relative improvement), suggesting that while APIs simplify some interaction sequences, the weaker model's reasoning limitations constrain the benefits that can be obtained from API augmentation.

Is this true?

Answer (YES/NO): NO